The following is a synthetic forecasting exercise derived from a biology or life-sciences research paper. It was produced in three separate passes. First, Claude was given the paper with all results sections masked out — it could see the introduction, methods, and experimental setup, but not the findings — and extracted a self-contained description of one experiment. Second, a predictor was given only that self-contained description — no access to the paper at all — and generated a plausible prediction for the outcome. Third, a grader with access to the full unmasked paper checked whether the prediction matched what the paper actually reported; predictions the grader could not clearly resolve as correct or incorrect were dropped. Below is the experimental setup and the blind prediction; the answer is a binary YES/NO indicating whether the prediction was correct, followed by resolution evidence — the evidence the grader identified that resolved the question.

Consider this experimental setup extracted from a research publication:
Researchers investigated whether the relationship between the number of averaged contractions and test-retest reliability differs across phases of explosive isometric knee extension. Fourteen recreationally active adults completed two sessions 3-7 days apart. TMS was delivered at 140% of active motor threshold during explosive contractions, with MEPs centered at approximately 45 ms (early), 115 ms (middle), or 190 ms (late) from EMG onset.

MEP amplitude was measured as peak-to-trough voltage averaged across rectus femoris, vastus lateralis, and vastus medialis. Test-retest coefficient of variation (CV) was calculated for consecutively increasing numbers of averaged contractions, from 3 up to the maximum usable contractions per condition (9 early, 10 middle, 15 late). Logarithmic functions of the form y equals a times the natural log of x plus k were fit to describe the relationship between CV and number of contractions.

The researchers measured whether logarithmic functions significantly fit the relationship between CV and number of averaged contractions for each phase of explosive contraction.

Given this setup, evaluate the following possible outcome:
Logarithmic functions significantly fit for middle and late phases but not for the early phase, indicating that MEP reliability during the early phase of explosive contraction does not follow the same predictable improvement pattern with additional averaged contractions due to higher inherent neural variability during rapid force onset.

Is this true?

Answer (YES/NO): NO